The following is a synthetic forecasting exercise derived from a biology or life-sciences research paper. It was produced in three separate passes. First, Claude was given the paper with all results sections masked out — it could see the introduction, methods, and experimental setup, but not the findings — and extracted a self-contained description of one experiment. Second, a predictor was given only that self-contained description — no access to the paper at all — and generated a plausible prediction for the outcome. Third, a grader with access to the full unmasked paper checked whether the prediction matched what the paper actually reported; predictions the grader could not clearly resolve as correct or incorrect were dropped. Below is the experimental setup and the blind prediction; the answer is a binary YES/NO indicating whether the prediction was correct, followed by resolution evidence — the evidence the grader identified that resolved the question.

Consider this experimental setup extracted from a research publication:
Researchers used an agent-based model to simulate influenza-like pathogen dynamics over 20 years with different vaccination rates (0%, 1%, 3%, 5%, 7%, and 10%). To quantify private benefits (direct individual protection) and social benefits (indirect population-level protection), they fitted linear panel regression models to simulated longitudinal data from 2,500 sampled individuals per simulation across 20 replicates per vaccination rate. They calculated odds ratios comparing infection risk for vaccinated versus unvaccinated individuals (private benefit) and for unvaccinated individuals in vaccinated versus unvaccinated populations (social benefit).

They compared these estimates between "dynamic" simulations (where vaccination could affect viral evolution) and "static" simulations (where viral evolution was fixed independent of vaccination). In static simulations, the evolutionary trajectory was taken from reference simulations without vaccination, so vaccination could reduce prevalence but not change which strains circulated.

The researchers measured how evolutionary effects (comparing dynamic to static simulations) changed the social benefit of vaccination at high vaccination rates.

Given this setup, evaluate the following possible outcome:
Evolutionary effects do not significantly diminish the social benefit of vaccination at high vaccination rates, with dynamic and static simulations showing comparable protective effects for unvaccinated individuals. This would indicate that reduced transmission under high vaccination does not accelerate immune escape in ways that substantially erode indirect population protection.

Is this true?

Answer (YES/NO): NO